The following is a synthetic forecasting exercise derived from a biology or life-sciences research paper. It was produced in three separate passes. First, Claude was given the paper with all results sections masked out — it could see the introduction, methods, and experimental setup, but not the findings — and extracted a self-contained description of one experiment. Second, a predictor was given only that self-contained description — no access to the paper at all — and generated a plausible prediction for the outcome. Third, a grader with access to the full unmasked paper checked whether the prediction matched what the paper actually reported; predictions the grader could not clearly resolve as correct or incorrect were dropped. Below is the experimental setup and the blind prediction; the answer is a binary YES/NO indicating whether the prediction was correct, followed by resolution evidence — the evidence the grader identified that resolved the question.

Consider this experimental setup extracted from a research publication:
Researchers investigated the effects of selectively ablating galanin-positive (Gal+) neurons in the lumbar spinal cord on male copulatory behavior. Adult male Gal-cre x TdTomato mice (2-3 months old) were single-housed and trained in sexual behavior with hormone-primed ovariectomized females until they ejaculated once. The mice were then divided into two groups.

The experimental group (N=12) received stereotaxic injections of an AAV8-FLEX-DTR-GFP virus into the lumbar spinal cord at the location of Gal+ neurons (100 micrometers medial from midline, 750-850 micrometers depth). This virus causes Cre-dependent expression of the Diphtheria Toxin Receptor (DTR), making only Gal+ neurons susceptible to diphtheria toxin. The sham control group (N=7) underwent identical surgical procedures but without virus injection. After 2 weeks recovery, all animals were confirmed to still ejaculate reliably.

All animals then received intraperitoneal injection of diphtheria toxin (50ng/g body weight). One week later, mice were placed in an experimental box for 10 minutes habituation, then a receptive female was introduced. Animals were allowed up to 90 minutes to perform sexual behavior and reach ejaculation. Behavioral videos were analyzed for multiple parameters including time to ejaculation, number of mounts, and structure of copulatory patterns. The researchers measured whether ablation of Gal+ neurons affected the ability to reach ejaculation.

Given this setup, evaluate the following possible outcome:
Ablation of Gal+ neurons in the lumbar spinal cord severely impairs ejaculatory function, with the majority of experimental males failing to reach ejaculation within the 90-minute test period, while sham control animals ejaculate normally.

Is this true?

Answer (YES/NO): NO